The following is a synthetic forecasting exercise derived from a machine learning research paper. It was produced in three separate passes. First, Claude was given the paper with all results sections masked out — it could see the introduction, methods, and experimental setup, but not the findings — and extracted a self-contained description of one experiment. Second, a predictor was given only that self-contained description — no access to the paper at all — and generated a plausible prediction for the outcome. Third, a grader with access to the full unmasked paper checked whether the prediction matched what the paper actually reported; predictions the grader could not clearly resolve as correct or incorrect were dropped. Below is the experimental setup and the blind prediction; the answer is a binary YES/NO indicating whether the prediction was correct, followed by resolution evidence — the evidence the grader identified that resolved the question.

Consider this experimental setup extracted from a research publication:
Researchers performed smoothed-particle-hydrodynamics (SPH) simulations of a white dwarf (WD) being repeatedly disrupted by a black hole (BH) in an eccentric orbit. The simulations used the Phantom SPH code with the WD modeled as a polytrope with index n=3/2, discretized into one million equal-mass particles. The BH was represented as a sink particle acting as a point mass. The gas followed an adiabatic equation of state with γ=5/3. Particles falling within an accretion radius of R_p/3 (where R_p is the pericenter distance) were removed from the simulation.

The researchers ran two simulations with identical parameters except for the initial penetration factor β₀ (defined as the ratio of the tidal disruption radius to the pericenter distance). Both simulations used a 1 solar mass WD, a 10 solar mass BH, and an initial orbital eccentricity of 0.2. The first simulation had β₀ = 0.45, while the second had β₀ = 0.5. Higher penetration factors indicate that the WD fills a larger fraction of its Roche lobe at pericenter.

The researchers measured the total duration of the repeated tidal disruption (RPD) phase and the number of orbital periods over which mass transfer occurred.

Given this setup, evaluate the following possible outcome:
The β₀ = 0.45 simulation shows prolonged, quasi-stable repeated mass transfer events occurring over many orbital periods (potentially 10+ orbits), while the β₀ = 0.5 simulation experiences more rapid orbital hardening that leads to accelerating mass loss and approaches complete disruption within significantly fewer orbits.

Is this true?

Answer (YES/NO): YES